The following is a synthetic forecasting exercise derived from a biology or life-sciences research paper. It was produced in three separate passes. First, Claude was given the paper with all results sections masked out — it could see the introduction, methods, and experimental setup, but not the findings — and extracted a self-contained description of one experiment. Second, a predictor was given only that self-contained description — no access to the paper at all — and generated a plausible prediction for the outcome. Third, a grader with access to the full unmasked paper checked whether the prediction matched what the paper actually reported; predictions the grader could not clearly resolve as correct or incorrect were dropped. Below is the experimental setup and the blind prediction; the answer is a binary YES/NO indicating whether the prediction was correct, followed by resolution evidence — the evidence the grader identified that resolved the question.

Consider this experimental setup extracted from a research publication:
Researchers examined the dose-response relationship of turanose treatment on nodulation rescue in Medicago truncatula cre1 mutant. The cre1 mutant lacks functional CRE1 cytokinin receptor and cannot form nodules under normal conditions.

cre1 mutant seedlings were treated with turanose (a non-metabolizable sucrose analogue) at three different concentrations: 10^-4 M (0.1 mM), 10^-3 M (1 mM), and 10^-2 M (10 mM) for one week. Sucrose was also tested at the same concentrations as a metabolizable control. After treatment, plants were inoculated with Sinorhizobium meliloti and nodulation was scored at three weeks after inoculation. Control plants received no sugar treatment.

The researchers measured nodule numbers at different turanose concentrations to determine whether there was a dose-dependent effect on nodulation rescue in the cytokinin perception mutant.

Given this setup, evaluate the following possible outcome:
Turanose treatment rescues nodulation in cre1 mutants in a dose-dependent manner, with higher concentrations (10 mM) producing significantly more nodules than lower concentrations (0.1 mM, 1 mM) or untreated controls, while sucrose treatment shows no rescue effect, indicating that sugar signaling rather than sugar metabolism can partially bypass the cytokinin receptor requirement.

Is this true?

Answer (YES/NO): NO